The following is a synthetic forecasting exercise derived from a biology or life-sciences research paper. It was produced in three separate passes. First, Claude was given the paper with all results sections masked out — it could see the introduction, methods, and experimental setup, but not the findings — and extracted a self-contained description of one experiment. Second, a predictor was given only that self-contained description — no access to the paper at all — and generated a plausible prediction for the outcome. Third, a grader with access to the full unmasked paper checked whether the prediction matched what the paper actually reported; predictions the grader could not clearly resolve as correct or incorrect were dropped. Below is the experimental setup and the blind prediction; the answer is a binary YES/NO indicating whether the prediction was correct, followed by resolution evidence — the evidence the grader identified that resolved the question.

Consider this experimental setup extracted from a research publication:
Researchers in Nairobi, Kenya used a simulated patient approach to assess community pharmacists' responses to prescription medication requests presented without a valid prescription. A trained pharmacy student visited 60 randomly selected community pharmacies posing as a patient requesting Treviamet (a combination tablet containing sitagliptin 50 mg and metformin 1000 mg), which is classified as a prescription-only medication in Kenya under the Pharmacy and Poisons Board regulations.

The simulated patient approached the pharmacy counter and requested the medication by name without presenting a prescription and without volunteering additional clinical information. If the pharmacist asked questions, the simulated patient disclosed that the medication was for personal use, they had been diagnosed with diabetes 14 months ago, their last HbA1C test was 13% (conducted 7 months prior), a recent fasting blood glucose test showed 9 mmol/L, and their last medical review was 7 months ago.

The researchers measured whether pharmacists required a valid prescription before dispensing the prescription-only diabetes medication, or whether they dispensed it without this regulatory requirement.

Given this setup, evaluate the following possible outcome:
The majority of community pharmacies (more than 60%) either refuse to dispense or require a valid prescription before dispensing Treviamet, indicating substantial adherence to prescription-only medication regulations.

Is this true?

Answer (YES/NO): NO